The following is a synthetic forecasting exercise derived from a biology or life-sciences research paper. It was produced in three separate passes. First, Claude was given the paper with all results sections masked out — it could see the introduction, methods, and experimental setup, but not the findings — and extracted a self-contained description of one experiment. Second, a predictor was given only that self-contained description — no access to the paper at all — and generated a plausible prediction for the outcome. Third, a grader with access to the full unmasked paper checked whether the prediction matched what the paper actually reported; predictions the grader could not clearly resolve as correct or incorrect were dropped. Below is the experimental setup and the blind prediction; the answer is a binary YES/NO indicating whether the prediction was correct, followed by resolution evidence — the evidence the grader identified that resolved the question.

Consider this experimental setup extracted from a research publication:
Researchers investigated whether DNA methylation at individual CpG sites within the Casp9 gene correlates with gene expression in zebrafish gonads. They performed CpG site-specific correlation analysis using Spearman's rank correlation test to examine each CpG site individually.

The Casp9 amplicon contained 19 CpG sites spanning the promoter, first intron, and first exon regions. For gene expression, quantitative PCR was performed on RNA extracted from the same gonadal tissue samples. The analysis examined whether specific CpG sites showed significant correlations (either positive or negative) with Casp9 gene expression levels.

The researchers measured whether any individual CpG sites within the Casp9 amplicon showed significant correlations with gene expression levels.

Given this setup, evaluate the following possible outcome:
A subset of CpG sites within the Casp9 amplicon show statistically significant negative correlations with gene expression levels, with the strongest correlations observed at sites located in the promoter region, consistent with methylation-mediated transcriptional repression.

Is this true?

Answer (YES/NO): NO